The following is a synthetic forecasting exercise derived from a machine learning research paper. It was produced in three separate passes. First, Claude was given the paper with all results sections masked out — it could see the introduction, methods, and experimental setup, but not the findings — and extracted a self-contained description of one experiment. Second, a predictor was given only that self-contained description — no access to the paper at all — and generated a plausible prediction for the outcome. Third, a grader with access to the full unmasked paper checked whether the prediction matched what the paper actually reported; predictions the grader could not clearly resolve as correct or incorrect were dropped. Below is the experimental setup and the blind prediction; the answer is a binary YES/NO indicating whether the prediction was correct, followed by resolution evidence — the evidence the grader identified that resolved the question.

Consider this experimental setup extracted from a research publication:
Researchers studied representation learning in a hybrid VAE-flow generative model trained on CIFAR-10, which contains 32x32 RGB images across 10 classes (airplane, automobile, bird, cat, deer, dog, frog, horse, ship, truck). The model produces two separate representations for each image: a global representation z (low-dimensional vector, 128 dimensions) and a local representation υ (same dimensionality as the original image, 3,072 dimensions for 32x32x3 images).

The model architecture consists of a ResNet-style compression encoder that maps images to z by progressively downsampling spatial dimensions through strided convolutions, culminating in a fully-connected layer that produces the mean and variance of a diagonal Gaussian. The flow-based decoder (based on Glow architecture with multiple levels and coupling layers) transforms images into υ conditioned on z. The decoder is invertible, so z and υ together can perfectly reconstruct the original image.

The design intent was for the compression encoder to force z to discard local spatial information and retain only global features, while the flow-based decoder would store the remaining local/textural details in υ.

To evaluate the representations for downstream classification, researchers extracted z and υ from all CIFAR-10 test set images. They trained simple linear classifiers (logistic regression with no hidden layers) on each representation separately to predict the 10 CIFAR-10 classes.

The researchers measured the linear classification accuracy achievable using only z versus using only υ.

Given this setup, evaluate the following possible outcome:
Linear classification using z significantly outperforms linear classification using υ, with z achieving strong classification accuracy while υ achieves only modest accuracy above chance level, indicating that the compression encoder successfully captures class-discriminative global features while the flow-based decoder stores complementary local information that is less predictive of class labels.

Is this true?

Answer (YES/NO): YES